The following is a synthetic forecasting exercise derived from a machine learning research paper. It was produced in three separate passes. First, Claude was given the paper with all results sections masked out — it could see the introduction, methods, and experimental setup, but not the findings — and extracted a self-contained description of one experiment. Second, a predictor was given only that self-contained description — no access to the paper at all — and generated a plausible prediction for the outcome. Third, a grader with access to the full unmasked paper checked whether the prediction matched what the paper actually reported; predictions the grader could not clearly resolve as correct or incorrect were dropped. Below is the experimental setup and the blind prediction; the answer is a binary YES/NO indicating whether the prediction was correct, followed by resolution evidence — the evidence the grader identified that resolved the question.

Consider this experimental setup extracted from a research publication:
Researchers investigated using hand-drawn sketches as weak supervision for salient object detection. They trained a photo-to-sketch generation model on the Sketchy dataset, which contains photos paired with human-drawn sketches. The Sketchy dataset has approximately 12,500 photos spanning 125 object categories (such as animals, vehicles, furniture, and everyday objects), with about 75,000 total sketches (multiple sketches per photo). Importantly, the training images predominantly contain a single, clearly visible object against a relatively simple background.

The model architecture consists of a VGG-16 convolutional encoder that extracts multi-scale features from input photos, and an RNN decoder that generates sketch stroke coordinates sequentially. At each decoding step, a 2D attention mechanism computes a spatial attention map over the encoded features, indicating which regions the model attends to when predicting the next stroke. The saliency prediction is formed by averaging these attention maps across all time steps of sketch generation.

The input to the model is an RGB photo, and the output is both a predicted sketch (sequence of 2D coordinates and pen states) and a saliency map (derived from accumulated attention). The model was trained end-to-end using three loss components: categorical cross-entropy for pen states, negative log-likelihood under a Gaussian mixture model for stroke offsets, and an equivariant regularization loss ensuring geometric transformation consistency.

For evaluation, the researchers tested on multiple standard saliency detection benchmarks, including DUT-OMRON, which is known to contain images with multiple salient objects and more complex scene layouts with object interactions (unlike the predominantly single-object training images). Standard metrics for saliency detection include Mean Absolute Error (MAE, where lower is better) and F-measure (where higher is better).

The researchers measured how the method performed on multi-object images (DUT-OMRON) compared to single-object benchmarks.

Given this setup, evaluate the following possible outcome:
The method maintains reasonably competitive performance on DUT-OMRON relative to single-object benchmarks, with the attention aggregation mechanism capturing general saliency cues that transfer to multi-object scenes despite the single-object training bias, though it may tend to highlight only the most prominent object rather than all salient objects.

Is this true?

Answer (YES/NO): NO